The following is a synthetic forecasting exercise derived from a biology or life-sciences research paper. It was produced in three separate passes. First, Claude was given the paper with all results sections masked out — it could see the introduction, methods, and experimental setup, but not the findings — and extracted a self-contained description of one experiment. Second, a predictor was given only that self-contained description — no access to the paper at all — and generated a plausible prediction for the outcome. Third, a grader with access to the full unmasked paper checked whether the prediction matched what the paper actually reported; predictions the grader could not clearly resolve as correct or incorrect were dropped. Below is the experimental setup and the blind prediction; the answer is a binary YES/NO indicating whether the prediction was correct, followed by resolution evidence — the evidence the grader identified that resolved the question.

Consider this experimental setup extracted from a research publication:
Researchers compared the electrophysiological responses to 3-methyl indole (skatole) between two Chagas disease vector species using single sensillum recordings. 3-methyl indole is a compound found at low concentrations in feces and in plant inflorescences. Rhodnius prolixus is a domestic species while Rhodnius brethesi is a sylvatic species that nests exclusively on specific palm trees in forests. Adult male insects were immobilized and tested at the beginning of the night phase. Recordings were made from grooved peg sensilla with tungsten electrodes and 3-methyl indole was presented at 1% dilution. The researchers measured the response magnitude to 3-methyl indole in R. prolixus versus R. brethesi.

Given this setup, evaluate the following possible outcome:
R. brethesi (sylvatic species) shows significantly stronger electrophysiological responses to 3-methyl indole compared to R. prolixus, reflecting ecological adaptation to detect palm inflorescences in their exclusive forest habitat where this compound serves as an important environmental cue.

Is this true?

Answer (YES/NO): YES